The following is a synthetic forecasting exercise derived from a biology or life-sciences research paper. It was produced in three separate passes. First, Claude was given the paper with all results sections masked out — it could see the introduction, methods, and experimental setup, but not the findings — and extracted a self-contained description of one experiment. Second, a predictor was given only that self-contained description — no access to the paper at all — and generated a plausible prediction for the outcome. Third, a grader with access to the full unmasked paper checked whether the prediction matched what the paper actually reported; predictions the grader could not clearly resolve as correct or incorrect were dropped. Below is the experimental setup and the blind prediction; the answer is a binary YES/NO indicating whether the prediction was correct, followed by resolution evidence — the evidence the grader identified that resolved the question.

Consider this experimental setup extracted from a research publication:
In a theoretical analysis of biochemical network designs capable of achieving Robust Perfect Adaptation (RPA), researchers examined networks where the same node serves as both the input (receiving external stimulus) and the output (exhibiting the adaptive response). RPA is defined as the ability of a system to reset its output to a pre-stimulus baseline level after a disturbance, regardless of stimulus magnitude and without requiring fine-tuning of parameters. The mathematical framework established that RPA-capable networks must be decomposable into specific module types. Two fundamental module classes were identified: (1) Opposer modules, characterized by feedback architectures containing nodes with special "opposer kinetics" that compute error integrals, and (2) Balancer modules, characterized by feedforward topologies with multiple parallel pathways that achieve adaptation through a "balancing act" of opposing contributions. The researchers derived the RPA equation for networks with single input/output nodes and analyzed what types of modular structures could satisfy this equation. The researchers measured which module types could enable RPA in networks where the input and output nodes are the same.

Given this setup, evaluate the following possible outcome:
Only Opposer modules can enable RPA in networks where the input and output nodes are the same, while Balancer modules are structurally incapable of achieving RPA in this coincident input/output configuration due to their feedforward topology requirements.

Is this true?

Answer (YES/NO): YES